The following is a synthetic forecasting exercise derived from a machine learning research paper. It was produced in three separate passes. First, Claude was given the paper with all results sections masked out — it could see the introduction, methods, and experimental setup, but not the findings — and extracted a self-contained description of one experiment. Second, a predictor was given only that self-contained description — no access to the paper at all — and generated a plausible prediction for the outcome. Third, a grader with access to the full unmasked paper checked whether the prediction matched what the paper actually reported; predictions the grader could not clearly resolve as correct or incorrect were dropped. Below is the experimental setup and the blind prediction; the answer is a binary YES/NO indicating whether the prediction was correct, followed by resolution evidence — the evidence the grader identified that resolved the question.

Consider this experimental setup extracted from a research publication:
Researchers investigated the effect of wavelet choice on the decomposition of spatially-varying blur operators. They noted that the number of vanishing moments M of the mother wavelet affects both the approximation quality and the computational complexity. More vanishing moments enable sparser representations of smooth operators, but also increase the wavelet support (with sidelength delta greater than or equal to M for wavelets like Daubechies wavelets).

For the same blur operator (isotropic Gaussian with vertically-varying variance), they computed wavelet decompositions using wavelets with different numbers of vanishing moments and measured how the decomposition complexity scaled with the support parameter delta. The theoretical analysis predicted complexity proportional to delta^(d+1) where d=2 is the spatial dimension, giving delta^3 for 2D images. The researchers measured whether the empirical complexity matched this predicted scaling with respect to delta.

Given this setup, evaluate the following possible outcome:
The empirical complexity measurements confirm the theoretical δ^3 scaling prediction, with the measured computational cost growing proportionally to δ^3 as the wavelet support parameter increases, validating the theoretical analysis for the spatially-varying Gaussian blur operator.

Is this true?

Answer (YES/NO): NO